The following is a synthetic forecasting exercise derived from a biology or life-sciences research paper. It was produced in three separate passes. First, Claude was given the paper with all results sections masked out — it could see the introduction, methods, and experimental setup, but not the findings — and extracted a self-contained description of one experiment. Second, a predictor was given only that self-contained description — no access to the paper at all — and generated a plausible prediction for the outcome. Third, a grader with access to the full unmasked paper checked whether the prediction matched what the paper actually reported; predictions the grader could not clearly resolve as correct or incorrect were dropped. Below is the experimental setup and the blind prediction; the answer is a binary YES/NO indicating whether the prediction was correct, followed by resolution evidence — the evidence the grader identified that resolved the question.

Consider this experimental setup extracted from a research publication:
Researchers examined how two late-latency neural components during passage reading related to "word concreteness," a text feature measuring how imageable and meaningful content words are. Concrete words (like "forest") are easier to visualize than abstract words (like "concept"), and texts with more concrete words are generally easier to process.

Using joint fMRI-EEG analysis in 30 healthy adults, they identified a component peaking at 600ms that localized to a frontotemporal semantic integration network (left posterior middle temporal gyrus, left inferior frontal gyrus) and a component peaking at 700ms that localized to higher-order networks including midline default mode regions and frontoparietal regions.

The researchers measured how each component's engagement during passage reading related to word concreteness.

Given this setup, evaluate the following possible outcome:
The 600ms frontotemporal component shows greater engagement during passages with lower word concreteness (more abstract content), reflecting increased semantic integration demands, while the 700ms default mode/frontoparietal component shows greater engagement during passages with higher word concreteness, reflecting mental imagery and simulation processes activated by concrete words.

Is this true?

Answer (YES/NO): YES